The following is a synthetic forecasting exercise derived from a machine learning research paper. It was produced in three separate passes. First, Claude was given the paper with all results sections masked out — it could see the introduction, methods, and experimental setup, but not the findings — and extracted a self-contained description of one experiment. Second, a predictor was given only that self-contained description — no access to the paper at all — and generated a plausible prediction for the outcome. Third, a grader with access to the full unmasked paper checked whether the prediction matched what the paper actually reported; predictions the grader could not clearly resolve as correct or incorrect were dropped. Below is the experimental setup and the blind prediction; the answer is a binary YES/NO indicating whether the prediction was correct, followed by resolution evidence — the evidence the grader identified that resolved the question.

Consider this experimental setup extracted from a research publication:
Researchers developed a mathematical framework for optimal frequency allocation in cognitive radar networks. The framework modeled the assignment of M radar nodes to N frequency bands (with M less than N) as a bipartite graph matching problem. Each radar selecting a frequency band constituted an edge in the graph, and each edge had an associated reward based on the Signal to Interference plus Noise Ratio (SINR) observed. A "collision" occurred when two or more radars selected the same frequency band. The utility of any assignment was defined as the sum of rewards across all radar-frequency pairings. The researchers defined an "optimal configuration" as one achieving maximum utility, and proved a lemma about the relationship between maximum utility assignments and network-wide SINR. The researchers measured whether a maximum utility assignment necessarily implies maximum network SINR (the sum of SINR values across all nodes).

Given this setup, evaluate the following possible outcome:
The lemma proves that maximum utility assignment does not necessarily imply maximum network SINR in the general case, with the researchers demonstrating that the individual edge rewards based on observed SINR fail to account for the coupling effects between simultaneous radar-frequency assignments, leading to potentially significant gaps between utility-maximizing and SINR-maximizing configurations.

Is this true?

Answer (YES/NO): NO